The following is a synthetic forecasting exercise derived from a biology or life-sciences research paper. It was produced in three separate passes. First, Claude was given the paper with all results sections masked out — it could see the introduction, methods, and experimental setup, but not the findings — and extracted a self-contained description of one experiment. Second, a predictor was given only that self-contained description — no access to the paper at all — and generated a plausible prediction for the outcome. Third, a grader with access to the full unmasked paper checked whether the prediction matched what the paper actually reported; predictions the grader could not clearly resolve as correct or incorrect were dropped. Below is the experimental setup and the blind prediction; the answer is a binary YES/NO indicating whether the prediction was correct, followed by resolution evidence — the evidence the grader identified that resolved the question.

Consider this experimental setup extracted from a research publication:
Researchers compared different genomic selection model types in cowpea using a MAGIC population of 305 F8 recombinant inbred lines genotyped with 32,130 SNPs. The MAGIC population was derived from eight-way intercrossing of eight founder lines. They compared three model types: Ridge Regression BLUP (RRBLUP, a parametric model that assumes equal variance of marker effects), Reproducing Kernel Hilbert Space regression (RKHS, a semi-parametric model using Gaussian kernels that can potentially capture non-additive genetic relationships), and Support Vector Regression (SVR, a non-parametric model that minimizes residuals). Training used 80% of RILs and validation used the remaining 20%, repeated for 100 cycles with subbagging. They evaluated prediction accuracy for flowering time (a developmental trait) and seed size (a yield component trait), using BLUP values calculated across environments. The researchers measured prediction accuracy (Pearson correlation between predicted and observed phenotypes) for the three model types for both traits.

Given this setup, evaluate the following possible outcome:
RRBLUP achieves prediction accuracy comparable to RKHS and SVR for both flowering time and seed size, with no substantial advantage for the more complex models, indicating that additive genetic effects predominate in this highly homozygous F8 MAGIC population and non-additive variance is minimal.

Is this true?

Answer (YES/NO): NO